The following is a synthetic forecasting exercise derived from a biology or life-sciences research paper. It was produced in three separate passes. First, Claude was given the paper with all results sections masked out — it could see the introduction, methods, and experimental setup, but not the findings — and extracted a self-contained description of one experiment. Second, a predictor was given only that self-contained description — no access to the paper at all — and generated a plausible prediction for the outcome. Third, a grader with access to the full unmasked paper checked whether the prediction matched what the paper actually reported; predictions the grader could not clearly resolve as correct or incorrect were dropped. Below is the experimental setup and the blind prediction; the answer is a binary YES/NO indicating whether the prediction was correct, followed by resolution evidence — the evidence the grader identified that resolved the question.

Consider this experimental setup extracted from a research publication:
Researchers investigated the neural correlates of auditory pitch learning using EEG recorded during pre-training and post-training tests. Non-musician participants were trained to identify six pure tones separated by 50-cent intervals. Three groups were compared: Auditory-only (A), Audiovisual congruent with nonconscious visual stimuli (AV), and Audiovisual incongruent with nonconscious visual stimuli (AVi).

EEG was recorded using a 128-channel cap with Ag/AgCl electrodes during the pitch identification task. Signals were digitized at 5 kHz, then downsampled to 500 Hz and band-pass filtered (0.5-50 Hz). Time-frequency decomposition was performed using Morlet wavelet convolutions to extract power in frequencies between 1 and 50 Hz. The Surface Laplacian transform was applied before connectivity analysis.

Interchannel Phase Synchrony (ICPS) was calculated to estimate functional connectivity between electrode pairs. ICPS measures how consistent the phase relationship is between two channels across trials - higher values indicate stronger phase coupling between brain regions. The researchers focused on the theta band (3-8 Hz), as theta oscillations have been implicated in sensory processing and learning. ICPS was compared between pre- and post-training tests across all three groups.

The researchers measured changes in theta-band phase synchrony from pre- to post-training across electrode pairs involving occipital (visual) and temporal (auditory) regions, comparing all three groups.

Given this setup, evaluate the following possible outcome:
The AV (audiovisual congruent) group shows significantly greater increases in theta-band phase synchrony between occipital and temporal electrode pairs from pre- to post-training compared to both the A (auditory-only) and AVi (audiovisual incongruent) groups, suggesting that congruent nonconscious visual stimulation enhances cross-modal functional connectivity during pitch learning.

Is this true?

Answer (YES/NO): NO